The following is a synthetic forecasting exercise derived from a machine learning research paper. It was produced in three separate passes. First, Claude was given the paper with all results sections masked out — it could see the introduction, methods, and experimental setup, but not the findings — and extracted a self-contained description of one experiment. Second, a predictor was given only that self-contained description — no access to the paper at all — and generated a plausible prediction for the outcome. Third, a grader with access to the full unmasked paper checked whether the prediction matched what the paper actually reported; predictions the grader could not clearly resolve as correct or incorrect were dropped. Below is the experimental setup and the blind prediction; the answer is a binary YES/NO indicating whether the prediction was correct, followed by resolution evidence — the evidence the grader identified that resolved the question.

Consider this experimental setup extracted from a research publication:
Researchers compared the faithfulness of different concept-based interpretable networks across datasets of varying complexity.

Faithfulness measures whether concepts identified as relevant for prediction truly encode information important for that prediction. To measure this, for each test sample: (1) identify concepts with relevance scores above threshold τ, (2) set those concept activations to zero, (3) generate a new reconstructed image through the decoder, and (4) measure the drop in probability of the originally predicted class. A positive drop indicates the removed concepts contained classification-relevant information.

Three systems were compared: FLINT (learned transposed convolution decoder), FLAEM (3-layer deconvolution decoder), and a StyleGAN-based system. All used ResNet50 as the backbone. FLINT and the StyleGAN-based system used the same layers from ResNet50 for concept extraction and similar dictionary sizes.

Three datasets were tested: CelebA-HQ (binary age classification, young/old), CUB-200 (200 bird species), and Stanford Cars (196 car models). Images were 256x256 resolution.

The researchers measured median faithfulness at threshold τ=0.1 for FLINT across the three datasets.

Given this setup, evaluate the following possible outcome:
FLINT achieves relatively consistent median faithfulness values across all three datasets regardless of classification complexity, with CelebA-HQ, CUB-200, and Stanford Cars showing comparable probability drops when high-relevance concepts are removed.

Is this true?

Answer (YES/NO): NO